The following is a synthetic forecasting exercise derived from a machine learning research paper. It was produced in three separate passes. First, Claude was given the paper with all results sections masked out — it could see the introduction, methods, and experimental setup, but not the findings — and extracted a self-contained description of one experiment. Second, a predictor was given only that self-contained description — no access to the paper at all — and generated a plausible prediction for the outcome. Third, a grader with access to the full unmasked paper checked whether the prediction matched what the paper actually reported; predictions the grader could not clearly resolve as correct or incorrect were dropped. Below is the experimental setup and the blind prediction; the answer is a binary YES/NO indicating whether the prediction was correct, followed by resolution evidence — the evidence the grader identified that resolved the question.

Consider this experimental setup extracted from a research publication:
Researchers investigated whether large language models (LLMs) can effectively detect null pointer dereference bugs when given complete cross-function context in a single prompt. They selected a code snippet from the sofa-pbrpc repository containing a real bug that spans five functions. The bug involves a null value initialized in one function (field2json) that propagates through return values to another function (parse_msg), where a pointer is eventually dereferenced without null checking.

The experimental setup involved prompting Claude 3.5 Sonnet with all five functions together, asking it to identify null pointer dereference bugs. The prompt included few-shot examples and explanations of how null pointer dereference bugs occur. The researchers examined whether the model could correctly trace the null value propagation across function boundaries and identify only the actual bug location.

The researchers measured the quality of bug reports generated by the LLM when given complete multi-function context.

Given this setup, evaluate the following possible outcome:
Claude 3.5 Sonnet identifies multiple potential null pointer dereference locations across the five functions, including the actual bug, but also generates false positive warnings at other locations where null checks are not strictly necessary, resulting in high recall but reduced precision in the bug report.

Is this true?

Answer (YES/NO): NO